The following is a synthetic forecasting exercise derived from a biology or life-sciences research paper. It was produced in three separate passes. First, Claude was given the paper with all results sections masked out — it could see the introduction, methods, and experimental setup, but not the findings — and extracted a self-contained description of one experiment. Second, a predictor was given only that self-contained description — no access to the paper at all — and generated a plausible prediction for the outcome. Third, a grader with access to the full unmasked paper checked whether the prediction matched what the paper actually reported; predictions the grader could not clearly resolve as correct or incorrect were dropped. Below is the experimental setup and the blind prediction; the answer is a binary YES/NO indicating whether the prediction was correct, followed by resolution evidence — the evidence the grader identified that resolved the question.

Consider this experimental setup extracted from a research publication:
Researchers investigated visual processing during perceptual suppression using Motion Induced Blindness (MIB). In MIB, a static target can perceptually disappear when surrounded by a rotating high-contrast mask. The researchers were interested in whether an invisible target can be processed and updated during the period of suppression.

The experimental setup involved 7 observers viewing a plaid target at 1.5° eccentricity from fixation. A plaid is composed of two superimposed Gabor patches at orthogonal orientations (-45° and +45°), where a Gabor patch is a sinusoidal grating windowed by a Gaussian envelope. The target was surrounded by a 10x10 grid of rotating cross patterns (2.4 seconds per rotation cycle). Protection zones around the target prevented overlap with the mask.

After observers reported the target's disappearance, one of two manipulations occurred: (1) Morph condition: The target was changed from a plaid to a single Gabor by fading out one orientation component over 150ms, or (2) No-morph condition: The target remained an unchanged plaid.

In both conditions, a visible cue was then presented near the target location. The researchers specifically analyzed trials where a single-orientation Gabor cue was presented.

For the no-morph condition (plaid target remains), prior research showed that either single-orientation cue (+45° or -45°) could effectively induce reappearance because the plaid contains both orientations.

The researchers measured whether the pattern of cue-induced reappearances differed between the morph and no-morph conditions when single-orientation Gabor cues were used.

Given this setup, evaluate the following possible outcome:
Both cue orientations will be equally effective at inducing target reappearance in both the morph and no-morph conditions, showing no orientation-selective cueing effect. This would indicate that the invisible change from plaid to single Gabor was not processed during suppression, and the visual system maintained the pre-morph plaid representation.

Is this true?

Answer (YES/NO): NO